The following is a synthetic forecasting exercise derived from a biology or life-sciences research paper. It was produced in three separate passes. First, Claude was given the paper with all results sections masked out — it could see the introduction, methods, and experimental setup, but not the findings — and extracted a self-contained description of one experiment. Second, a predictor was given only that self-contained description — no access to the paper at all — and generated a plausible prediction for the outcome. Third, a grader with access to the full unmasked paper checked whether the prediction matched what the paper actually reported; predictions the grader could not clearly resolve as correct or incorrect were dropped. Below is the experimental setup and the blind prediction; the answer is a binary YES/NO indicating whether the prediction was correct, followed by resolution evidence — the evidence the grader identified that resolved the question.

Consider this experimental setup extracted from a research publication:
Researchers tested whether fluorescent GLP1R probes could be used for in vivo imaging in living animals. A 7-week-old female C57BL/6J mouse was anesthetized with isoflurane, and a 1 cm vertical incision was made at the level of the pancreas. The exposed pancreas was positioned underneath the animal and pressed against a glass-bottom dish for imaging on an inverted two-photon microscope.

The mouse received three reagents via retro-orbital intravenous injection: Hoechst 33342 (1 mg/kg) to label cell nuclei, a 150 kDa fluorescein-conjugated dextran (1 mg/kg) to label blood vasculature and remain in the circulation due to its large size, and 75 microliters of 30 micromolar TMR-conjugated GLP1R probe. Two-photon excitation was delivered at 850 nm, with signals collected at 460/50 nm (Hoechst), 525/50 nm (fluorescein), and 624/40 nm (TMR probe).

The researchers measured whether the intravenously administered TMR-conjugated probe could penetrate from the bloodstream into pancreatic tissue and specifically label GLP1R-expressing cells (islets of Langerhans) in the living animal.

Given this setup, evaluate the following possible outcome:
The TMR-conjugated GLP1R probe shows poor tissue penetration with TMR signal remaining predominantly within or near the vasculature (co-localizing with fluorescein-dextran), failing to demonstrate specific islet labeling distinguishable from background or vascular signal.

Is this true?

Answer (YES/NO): NO